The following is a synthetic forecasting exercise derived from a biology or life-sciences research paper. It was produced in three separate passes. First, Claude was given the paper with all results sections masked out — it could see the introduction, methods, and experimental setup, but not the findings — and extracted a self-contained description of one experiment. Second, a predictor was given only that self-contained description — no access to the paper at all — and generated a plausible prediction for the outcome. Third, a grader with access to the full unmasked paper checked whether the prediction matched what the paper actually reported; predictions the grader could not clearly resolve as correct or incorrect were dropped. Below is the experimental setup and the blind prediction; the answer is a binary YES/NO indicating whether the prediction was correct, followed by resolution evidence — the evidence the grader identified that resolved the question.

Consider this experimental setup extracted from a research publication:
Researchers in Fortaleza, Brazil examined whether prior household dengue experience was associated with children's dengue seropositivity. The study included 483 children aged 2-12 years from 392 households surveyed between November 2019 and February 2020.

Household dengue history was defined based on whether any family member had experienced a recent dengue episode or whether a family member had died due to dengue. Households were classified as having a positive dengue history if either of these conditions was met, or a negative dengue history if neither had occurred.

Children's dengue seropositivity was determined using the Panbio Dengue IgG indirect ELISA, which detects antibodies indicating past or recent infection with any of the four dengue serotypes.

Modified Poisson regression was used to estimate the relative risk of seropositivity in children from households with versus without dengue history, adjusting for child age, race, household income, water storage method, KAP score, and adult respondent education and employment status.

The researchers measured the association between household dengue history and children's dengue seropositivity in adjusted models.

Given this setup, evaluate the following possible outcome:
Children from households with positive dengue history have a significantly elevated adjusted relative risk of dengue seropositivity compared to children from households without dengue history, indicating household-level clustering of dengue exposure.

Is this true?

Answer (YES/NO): NO